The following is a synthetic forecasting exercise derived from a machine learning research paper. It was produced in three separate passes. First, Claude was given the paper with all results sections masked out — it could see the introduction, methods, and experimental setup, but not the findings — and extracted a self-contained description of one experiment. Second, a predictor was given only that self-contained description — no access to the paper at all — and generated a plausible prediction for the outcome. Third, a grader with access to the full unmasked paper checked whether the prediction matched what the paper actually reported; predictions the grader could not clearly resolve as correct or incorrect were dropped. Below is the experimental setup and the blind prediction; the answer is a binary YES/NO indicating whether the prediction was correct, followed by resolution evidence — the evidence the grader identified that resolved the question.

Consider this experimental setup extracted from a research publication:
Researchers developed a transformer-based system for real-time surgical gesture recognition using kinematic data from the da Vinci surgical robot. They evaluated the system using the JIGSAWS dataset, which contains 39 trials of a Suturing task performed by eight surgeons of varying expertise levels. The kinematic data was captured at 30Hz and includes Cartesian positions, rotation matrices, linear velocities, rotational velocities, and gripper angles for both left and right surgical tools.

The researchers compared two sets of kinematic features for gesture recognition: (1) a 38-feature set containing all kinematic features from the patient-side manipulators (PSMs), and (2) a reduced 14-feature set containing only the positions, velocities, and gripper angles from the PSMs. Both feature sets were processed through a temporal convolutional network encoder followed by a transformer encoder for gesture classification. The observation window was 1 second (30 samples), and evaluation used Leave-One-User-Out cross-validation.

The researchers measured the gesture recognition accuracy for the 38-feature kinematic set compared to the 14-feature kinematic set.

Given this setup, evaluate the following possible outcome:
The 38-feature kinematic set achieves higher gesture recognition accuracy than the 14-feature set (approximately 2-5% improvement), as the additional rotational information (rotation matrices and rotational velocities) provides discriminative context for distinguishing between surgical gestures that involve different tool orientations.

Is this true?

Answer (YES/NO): NO